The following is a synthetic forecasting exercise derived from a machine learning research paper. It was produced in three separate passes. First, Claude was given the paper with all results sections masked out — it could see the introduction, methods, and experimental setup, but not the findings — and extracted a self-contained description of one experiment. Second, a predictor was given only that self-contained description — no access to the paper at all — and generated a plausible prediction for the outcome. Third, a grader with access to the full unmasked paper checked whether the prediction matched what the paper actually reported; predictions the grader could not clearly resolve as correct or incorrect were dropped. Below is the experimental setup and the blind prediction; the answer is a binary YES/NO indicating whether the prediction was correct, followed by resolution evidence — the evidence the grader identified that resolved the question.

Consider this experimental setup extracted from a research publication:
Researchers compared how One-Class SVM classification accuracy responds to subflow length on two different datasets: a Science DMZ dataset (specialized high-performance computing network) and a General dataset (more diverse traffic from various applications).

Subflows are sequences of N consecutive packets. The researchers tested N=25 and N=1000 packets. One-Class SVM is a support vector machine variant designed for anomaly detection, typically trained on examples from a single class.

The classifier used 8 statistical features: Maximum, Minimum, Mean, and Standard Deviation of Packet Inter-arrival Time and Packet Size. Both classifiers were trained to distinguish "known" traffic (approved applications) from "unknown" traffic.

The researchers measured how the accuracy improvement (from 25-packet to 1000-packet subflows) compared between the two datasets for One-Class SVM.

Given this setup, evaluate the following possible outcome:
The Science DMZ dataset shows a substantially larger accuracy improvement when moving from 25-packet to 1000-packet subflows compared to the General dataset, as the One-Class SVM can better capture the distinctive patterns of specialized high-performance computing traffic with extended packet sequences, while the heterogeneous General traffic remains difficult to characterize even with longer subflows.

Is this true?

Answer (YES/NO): YES